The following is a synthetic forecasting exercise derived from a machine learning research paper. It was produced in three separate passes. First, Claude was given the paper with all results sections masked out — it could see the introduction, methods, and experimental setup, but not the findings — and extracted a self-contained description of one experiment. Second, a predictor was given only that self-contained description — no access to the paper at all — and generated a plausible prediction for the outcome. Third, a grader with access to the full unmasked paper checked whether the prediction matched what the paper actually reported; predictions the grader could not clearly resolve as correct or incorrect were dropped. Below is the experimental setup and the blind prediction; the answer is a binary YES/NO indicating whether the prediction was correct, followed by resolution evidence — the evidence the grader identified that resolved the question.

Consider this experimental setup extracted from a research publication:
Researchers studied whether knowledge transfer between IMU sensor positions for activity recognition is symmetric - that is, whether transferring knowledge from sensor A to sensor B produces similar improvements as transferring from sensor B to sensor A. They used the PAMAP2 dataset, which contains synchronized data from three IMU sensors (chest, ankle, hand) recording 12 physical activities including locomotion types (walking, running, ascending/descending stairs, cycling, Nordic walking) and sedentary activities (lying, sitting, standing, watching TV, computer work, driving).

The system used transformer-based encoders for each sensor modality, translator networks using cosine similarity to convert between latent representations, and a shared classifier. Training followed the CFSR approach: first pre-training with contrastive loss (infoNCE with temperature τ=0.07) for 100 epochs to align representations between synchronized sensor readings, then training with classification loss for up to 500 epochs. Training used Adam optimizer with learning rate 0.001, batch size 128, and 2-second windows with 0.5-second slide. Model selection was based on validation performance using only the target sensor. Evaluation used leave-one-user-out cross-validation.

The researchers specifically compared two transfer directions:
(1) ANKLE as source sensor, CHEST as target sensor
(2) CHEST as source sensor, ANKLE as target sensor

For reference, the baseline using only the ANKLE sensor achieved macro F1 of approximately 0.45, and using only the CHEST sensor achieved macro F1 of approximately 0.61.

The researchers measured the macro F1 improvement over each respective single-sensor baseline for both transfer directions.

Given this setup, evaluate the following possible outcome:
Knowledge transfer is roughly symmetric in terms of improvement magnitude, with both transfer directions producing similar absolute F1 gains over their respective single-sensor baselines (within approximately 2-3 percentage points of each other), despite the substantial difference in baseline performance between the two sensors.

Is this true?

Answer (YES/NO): YES